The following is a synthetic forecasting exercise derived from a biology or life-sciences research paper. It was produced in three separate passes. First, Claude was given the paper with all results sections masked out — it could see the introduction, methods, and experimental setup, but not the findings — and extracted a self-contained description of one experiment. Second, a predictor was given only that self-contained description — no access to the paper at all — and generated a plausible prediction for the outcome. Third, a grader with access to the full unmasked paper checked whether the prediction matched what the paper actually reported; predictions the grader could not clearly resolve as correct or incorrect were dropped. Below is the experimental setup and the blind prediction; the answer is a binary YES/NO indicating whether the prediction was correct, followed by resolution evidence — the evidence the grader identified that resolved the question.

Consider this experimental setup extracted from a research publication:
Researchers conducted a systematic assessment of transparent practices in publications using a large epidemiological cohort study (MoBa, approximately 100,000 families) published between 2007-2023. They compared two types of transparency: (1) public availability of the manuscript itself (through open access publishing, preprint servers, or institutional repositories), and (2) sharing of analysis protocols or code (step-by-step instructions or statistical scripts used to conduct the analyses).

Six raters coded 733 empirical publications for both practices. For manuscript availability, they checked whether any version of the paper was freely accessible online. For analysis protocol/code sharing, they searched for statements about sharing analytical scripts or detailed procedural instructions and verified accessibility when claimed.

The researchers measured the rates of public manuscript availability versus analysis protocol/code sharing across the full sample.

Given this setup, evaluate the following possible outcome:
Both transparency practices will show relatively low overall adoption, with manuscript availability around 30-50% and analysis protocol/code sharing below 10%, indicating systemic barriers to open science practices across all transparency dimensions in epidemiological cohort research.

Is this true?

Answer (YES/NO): NO